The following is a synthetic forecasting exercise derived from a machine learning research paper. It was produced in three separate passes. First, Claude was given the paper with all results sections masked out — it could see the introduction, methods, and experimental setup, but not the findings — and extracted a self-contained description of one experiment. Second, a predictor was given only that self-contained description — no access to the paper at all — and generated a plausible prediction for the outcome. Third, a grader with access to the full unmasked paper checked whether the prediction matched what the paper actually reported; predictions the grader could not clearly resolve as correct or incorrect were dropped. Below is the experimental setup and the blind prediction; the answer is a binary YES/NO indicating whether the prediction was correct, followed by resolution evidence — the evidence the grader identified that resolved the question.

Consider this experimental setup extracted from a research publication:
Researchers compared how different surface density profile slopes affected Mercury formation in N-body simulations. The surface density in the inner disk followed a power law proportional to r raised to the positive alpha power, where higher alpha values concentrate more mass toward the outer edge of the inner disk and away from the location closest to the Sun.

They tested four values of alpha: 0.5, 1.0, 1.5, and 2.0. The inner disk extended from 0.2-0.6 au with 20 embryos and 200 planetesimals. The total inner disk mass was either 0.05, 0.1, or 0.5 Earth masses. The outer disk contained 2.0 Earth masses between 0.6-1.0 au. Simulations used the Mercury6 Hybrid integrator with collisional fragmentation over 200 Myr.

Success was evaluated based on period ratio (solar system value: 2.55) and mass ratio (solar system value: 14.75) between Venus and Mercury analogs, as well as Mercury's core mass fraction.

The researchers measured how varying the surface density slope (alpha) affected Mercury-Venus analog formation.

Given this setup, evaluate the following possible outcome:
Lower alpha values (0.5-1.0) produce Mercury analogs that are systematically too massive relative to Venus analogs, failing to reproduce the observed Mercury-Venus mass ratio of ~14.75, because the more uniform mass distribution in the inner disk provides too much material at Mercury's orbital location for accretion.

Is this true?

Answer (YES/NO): NO